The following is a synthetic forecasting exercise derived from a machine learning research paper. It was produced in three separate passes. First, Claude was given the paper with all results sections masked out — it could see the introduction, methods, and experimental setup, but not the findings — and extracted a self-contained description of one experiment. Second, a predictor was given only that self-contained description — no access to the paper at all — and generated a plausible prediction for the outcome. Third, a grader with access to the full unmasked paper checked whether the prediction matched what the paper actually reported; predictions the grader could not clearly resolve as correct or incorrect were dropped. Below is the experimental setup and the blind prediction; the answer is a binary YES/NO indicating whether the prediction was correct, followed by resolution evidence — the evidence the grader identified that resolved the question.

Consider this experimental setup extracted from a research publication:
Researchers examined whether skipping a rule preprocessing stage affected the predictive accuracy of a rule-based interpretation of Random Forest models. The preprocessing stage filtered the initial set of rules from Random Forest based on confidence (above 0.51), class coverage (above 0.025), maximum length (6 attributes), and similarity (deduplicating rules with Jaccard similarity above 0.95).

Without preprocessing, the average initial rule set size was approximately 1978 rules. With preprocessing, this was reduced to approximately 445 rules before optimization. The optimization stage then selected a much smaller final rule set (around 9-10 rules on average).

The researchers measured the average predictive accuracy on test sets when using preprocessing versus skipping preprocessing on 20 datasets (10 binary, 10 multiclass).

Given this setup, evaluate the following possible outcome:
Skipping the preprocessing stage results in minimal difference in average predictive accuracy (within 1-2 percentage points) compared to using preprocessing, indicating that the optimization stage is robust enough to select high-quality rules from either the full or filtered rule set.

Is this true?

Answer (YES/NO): YES